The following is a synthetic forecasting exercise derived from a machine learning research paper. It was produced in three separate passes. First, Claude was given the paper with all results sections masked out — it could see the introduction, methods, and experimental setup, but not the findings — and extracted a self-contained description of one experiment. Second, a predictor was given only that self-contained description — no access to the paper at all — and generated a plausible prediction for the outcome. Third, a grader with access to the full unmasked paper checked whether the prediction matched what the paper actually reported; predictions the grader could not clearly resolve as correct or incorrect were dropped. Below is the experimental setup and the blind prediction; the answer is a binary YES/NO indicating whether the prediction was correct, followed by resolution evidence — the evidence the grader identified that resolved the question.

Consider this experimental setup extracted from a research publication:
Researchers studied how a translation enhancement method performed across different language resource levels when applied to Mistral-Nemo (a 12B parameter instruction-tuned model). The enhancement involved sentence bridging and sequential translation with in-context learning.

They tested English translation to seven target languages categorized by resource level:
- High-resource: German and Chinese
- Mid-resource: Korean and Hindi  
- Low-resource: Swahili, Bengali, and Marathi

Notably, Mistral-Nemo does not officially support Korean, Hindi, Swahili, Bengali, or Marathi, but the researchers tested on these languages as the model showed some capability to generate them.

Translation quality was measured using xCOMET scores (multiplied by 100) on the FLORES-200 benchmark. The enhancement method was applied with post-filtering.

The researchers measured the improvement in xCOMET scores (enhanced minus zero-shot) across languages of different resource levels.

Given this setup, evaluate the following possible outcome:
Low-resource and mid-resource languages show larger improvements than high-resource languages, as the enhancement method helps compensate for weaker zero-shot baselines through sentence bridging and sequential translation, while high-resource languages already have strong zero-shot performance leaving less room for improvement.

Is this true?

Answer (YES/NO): YES